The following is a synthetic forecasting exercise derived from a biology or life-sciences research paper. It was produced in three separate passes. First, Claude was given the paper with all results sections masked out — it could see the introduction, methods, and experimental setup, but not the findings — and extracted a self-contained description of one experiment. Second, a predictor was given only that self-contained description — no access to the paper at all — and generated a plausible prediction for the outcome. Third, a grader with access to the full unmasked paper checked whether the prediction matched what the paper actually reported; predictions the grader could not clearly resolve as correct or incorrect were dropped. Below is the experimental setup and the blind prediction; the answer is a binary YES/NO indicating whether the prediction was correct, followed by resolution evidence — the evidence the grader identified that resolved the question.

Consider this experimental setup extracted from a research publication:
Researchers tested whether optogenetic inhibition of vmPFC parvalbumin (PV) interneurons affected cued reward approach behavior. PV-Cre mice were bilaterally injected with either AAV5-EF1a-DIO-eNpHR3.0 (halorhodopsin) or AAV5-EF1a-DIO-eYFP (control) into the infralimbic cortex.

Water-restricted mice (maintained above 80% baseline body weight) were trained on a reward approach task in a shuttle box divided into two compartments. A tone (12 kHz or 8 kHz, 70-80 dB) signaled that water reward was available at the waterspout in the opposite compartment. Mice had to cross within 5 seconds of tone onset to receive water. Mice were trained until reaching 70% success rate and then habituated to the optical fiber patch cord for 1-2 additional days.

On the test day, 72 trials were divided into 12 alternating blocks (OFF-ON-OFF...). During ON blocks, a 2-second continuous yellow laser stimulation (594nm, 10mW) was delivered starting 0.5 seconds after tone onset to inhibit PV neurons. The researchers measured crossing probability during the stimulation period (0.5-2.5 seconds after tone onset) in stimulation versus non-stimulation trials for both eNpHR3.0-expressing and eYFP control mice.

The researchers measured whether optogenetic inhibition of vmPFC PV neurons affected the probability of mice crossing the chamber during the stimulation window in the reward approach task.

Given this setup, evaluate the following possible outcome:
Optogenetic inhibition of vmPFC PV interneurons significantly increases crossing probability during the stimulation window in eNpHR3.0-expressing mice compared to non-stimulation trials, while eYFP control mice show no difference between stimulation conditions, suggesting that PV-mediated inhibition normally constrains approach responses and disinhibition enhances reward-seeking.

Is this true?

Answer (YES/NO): NO